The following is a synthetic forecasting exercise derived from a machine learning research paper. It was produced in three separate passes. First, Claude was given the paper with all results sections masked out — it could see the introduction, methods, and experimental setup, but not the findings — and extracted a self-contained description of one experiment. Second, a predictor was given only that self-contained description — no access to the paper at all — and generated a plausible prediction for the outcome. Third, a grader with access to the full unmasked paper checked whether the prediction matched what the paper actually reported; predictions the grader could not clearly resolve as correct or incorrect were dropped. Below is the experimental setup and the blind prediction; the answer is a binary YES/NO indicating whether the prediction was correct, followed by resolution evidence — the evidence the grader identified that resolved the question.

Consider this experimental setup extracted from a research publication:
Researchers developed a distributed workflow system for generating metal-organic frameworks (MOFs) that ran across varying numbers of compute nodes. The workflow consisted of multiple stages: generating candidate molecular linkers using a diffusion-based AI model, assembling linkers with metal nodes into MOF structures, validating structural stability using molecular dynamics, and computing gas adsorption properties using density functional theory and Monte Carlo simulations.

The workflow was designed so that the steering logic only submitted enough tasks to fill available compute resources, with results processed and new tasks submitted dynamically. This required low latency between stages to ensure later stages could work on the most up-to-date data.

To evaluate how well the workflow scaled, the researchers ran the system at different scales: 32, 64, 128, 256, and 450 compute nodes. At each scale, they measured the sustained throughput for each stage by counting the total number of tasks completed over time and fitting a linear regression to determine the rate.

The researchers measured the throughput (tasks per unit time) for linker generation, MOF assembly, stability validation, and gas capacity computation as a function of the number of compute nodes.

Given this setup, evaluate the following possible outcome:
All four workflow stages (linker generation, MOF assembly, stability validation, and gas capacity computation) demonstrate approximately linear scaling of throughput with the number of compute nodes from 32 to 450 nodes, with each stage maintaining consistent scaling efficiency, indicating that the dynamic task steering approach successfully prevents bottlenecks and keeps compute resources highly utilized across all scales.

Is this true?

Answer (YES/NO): YES